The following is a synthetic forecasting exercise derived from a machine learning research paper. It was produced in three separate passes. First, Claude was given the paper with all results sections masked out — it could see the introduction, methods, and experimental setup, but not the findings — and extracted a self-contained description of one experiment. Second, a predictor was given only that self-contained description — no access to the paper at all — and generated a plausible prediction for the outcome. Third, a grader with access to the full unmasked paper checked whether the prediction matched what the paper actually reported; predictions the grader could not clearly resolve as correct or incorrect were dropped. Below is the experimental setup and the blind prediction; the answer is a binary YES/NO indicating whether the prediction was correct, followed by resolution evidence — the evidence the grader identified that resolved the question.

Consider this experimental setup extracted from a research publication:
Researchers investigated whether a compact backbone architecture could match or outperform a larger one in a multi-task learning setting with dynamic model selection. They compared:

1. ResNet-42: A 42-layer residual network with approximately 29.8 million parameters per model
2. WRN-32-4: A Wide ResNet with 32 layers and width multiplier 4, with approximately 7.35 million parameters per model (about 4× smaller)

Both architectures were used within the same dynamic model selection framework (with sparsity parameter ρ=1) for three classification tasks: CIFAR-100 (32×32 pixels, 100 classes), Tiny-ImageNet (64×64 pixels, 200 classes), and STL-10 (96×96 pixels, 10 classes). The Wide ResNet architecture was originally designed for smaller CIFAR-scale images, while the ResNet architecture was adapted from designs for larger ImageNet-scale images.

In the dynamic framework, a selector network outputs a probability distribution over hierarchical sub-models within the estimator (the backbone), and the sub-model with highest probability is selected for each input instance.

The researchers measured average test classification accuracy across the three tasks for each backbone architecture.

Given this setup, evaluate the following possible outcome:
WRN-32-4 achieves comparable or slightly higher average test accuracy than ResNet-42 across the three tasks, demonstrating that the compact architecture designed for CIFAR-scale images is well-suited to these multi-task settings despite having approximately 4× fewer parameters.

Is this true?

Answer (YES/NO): YES